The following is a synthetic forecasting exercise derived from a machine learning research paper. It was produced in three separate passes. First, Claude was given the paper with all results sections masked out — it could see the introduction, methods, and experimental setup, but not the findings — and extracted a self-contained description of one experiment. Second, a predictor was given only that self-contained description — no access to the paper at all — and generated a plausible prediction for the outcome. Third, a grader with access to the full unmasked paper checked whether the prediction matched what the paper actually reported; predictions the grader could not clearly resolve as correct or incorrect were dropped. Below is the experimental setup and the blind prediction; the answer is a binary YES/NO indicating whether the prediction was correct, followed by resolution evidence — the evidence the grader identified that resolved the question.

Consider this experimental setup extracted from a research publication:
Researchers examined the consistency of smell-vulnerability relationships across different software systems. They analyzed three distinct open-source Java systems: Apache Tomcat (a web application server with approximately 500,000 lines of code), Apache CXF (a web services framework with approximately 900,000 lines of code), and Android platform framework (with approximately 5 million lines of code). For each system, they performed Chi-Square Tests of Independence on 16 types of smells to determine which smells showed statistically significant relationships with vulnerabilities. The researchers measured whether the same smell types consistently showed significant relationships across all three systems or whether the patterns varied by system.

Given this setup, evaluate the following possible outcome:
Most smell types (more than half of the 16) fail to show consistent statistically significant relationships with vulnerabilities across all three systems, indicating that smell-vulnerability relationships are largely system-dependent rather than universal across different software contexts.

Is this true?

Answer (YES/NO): NO